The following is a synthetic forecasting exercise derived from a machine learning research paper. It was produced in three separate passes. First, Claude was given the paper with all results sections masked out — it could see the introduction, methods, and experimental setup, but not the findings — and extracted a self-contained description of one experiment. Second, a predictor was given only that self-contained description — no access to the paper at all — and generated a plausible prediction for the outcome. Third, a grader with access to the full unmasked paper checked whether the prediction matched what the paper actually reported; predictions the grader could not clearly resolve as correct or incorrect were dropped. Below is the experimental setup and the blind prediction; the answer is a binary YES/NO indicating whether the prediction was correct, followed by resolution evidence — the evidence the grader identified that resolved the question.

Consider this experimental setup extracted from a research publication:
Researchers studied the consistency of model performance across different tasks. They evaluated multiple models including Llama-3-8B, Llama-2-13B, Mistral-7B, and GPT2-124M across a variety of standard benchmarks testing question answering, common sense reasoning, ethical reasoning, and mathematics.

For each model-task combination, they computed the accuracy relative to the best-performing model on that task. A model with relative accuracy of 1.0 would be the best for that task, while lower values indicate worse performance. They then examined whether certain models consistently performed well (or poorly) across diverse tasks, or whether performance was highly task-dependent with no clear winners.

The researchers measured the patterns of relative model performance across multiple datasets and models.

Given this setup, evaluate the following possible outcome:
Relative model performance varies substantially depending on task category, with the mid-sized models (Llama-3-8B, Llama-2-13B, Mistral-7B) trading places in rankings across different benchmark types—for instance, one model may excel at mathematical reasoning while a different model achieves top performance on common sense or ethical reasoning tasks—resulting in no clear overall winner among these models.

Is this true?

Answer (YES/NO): NO